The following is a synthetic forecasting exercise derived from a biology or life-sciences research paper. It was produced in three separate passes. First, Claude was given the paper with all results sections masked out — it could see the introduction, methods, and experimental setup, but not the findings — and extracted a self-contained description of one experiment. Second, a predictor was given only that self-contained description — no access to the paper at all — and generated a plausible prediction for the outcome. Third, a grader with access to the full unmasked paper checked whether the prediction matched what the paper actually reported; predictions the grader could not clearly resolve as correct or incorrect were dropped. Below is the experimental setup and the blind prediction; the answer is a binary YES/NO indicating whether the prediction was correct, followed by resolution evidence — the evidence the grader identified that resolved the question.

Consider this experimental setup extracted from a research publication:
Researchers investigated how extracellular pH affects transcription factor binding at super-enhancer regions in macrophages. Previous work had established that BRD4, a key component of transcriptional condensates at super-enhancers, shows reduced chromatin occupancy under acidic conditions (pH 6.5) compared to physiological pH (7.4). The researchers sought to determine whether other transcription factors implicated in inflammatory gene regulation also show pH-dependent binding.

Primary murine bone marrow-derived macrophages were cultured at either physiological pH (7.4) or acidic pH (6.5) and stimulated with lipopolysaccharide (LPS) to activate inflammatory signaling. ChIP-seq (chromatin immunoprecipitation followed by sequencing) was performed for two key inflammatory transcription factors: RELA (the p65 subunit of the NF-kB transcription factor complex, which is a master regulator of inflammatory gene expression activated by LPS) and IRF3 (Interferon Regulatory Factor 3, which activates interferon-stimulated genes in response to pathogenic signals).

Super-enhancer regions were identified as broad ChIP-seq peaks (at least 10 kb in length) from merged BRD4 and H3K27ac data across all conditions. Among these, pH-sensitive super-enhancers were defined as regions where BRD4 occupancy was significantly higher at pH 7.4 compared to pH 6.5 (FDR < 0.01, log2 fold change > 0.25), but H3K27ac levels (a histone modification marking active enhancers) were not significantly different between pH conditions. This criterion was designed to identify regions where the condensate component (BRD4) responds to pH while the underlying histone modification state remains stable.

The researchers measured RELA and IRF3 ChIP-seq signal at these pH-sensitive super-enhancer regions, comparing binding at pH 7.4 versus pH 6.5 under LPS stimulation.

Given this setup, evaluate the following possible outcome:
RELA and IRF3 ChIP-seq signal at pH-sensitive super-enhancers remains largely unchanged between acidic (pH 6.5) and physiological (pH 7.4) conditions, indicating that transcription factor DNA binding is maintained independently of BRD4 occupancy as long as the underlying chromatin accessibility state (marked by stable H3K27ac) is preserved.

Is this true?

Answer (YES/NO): NO